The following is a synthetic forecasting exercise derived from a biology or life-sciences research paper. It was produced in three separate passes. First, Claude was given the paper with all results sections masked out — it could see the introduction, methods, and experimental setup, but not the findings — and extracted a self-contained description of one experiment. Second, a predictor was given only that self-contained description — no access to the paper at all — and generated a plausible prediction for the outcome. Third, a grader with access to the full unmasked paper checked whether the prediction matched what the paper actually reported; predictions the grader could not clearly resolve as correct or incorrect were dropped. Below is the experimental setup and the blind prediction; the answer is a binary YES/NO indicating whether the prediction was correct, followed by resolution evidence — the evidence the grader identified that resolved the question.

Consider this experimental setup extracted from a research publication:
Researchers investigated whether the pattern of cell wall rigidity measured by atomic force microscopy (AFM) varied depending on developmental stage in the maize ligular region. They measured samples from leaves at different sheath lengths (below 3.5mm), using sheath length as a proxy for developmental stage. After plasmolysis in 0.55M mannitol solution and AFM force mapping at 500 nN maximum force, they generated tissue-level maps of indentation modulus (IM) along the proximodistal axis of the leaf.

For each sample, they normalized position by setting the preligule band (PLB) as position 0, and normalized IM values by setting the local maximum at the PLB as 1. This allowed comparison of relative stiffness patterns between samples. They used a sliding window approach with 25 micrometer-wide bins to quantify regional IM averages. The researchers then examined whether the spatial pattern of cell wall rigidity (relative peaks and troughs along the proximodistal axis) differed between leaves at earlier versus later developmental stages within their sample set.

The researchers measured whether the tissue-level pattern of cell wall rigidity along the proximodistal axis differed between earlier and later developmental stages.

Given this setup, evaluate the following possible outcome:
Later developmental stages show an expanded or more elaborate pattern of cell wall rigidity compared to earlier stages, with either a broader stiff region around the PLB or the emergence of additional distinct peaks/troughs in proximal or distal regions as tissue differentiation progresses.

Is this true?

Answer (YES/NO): NO